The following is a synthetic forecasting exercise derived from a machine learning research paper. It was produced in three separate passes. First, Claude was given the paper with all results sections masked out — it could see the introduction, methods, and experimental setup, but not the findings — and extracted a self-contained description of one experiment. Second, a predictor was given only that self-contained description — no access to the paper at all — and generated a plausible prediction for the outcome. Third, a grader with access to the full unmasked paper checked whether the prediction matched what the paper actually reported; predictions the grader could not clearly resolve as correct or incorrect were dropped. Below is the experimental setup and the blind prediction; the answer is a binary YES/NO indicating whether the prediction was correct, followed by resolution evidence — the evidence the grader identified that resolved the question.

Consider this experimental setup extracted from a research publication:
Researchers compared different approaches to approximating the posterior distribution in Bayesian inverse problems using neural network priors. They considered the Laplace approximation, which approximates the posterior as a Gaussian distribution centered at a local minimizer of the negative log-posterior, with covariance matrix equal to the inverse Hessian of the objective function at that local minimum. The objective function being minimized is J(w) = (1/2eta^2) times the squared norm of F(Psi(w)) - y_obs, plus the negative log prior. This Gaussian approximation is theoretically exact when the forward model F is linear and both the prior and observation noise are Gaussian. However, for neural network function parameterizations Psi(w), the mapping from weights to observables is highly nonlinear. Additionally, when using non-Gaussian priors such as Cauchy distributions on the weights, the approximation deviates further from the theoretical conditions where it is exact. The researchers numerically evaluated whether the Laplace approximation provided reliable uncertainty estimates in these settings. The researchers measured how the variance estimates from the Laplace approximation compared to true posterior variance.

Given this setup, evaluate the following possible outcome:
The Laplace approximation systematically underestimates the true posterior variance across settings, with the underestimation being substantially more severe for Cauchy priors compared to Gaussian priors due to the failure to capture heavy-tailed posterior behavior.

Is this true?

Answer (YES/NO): NO